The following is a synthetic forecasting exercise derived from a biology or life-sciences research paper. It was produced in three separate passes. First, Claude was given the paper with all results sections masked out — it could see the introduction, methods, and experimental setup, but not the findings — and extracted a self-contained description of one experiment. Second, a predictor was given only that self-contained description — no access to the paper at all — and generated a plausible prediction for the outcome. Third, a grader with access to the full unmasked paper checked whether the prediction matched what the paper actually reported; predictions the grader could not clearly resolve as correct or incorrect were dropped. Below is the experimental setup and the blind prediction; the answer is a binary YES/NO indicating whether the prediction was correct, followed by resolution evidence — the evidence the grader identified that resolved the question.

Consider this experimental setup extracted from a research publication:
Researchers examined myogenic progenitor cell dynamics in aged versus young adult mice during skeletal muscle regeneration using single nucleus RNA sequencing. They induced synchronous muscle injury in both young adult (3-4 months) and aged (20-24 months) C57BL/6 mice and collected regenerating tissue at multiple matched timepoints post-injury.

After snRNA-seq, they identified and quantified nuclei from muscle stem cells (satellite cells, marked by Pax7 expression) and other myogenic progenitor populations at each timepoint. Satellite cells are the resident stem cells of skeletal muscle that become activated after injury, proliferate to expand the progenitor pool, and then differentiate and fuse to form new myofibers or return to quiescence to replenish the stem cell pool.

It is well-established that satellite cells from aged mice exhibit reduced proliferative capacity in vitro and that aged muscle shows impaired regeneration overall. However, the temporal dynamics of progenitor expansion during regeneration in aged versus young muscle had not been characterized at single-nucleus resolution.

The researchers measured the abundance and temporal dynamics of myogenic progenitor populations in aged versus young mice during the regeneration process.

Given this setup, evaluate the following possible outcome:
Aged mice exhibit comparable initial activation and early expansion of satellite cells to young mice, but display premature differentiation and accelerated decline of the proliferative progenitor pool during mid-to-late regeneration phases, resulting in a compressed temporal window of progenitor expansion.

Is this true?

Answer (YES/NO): NO